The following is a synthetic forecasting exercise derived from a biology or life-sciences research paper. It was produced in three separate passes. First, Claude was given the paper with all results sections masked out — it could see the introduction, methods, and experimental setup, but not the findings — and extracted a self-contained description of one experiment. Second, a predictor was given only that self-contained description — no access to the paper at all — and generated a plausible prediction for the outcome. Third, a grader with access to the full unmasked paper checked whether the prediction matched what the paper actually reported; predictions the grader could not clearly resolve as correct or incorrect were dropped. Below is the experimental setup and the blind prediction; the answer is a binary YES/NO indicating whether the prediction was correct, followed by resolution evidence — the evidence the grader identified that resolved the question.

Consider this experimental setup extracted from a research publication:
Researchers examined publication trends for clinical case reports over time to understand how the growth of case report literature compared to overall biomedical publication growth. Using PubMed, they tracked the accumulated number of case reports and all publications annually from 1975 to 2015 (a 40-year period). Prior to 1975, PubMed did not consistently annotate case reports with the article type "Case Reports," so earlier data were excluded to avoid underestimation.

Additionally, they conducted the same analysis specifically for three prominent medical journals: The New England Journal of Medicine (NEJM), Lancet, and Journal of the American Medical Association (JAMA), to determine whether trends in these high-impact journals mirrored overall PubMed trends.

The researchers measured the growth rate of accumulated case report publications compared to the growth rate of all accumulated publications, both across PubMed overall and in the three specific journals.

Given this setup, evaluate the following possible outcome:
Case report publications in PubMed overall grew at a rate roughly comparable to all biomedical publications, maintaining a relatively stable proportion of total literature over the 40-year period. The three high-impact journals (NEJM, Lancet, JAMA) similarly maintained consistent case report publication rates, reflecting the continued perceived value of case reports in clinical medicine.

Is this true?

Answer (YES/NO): NO